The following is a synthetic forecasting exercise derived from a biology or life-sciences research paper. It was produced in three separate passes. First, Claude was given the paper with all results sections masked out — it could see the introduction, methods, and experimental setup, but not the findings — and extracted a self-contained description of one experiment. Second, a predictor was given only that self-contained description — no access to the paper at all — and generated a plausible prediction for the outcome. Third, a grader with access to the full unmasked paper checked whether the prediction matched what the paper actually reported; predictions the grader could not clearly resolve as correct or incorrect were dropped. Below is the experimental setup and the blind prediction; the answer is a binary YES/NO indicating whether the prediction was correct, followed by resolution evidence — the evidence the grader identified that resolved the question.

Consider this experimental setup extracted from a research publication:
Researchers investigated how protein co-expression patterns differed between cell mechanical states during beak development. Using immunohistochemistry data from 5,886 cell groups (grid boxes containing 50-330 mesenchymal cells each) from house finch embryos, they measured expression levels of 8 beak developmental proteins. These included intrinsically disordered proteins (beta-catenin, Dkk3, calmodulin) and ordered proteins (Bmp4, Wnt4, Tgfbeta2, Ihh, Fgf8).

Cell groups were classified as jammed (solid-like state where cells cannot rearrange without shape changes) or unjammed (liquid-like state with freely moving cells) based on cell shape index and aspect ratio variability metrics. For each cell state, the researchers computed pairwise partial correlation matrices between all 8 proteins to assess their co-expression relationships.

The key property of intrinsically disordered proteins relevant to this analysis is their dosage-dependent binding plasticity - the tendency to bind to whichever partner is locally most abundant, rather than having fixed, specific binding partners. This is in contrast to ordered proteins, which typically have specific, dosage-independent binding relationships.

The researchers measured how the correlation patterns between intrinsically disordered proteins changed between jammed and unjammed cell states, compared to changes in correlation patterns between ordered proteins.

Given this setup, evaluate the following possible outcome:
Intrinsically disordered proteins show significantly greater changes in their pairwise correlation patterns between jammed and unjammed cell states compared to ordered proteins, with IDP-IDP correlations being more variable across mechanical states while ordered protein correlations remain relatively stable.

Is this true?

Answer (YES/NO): YES